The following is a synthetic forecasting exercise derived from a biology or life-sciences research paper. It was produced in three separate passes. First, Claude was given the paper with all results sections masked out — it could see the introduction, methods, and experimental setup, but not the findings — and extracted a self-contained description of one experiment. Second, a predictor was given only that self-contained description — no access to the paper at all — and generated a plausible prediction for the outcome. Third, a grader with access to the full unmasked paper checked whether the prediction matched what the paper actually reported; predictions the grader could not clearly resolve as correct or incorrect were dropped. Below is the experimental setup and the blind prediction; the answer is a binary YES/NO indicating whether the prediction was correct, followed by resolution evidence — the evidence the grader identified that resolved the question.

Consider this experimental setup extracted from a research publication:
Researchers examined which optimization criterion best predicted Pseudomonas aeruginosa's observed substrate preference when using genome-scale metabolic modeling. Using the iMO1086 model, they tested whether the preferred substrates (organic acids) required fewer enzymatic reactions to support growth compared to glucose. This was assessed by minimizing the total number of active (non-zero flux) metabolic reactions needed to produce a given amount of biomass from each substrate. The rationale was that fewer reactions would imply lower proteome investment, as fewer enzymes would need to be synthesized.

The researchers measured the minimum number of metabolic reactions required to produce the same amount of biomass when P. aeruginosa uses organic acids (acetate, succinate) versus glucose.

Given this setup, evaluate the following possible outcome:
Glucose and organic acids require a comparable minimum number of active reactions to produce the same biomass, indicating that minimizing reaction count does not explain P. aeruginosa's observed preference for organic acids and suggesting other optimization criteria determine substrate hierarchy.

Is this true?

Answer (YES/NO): NO